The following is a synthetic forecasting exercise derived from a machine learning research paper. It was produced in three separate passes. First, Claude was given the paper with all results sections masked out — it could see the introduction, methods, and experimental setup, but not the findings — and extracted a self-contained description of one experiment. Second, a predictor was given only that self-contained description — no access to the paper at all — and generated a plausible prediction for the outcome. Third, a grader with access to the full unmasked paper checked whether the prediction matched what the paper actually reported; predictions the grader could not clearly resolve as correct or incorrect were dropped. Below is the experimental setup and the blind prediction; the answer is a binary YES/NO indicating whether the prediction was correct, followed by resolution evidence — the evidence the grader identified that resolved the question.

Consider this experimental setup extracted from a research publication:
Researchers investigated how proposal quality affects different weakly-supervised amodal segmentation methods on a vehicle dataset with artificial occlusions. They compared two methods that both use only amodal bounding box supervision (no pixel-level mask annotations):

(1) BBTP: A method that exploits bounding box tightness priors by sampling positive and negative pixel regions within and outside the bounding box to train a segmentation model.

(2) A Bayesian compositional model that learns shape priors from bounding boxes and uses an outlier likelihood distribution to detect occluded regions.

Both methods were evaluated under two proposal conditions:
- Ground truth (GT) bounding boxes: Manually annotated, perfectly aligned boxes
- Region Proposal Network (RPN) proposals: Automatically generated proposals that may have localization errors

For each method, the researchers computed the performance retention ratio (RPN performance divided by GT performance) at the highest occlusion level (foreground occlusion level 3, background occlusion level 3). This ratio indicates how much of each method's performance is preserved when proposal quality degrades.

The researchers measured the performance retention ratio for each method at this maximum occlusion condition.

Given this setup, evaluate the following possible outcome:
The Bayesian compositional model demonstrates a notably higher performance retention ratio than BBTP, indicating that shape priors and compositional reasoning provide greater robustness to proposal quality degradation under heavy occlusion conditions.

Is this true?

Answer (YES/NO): NO